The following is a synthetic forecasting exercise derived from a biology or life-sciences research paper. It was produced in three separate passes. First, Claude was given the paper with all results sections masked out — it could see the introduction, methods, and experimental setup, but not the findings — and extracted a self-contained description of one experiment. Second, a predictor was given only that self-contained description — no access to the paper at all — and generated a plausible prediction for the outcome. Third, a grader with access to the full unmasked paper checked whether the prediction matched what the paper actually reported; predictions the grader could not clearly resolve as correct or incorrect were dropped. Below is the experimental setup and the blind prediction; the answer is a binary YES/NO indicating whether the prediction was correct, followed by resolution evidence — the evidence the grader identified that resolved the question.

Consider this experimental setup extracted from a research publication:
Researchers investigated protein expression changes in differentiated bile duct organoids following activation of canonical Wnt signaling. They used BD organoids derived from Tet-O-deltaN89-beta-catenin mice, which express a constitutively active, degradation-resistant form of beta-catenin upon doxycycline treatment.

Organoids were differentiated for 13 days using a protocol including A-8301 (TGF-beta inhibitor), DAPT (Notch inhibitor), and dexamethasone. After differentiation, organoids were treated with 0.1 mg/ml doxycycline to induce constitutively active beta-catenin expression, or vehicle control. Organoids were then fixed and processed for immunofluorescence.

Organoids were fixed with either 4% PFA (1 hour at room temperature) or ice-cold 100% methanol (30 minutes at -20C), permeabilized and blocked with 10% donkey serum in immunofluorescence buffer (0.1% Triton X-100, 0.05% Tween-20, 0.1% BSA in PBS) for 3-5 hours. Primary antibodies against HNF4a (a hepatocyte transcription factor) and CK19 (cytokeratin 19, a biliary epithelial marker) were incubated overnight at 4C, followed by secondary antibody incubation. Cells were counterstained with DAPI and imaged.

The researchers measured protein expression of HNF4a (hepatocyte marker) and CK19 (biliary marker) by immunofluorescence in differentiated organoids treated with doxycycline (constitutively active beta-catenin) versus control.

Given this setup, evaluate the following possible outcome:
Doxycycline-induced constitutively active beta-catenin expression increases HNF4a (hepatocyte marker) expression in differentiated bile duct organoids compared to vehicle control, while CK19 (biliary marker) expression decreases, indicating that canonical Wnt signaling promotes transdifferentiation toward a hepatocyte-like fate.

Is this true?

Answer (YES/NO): NO